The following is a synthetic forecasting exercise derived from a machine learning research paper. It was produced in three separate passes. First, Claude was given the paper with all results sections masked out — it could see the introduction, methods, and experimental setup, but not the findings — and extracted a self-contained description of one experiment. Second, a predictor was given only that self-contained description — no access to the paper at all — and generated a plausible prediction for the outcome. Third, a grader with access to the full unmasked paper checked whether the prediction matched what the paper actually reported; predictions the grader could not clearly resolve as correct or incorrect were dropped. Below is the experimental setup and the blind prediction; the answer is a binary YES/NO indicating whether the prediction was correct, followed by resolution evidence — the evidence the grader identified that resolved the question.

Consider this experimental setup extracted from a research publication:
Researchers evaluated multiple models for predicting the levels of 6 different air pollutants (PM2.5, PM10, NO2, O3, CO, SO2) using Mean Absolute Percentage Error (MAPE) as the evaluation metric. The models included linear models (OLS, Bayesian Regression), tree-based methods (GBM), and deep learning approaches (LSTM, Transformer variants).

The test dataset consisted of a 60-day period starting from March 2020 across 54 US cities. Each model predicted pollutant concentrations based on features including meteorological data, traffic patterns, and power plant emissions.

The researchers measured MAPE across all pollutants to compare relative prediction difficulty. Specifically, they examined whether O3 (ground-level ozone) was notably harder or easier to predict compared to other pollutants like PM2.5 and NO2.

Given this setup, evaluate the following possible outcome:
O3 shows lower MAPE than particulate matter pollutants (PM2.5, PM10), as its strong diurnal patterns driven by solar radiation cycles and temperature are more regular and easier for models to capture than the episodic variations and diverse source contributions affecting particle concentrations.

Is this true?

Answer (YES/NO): NO